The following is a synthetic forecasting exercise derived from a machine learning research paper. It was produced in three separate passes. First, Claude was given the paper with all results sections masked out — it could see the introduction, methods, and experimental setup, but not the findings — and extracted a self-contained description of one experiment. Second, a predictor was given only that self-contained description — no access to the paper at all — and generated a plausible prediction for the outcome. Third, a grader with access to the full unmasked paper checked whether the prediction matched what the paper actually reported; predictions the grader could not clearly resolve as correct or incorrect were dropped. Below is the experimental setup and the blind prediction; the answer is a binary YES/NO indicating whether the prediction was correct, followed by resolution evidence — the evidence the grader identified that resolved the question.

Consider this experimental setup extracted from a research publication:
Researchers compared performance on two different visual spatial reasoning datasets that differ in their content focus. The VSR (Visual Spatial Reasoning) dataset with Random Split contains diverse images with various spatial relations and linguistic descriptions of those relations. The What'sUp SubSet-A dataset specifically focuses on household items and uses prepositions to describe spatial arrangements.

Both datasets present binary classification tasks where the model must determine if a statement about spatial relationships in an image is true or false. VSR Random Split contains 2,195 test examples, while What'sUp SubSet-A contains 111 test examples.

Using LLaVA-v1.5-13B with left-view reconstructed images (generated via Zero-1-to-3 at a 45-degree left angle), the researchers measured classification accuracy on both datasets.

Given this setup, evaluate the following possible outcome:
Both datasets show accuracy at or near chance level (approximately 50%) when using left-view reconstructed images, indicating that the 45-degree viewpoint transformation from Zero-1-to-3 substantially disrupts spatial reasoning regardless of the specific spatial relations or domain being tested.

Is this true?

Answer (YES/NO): NO